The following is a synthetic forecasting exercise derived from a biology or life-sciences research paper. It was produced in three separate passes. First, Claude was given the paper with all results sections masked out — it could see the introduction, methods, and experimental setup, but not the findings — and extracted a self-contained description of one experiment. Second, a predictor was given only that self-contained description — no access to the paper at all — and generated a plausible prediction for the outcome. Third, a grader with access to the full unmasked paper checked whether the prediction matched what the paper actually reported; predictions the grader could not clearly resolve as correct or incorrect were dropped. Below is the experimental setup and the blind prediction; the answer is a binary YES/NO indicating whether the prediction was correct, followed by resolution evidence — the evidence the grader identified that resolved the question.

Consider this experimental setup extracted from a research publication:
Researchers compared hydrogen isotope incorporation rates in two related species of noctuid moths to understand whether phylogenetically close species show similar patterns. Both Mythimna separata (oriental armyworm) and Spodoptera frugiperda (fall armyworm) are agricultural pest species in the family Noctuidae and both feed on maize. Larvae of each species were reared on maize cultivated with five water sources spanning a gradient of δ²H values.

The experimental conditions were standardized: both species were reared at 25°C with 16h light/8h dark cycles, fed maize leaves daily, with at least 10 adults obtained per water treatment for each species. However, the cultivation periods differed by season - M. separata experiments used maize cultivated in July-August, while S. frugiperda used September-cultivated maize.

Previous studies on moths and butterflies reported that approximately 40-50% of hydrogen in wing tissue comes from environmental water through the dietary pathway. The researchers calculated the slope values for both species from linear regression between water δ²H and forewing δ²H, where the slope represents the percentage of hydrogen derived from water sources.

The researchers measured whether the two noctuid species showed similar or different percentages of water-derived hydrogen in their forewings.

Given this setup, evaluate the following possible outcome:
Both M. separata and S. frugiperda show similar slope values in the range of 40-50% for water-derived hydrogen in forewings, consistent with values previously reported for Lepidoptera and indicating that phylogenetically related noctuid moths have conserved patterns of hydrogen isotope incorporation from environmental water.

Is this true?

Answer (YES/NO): NO